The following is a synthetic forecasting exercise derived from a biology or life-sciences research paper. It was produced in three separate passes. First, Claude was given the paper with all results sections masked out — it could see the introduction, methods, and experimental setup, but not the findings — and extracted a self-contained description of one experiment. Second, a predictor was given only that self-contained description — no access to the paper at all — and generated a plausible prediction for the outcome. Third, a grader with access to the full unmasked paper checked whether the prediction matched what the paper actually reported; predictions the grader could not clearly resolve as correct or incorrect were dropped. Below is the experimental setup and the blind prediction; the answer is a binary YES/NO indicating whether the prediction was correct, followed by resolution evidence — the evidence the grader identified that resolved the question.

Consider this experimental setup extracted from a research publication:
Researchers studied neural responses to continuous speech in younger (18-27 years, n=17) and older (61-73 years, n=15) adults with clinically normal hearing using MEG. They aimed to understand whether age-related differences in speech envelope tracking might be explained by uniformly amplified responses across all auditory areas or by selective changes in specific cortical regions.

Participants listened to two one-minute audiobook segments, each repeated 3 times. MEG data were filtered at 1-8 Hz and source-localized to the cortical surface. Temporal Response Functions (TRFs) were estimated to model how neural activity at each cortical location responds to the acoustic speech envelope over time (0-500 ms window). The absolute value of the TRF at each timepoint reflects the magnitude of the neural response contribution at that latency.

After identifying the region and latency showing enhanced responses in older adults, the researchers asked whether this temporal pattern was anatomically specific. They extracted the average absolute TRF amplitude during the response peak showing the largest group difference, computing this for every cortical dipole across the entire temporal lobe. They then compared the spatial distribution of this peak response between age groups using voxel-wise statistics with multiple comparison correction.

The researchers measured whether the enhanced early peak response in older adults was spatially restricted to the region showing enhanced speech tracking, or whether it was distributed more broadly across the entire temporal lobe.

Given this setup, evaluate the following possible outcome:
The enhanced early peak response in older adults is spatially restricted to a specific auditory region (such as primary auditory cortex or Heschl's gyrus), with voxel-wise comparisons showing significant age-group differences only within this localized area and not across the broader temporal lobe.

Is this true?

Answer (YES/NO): NO